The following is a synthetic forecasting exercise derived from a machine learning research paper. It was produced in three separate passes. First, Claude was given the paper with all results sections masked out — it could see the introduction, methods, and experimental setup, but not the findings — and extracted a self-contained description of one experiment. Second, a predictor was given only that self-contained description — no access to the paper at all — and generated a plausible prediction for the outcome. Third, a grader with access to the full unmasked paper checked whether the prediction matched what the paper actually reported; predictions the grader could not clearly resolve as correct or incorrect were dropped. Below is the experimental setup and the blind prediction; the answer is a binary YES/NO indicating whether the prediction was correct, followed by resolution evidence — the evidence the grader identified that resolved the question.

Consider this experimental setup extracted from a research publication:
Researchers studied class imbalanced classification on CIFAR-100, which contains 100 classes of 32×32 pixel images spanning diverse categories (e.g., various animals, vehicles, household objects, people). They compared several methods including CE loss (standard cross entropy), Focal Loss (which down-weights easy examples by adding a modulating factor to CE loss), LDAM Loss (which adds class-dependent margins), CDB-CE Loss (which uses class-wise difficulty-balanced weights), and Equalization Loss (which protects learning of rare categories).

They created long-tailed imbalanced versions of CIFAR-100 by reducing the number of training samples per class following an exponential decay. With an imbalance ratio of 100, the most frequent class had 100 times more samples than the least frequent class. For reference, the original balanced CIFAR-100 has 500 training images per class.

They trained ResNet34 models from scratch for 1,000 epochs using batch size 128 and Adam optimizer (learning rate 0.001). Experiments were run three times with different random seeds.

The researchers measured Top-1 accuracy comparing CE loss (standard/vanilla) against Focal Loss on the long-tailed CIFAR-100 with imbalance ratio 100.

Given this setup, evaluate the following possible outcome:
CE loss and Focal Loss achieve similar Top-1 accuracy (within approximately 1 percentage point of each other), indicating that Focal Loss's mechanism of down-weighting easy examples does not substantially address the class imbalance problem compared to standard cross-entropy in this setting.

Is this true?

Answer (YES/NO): YES